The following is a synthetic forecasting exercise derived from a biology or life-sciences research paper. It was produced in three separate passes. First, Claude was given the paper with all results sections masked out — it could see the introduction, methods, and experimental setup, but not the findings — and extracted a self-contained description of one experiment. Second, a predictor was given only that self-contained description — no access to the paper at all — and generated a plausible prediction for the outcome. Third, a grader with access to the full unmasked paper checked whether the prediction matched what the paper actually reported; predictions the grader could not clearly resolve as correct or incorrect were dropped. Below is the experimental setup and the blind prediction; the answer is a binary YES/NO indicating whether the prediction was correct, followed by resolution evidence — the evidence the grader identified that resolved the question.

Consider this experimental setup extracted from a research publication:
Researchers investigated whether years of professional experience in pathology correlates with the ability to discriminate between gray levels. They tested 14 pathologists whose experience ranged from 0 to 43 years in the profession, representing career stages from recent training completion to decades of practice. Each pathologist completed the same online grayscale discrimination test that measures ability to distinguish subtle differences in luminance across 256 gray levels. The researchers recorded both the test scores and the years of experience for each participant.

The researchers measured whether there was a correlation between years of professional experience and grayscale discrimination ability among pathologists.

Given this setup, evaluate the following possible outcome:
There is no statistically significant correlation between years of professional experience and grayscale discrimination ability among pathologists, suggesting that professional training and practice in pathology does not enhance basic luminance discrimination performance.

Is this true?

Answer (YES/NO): YES